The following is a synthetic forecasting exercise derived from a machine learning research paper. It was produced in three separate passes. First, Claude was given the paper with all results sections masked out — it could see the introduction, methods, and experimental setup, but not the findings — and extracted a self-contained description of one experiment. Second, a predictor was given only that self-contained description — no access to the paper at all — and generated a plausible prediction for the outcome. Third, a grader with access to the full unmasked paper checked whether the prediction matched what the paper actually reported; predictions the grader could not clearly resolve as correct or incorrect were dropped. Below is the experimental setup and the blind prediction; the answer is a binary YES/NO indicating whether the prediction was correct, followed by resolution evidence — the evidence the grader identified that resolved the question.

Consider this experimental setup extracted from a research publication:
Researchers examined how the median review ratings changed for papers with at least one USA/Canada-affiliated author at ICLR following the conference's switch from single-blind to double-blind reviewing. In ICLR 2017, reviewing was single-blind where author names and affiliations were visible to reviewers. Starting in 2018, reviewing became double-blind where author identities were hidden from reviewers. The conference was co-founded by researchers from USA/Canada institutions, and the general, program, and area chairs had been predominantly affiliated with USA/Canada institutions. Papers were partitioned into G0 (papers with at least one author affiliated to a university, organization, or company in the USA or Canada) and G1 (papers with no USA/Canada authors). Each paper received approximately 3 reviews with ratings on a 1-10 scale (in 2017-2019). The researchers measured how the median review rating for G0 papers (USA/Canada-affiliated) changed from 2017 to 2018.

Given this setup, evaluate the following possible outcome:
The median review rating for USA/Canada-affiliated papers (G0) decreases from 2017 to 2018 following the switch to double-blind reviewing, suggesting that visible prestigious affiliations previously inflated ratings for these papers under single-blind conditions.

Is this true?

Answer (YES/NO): YES